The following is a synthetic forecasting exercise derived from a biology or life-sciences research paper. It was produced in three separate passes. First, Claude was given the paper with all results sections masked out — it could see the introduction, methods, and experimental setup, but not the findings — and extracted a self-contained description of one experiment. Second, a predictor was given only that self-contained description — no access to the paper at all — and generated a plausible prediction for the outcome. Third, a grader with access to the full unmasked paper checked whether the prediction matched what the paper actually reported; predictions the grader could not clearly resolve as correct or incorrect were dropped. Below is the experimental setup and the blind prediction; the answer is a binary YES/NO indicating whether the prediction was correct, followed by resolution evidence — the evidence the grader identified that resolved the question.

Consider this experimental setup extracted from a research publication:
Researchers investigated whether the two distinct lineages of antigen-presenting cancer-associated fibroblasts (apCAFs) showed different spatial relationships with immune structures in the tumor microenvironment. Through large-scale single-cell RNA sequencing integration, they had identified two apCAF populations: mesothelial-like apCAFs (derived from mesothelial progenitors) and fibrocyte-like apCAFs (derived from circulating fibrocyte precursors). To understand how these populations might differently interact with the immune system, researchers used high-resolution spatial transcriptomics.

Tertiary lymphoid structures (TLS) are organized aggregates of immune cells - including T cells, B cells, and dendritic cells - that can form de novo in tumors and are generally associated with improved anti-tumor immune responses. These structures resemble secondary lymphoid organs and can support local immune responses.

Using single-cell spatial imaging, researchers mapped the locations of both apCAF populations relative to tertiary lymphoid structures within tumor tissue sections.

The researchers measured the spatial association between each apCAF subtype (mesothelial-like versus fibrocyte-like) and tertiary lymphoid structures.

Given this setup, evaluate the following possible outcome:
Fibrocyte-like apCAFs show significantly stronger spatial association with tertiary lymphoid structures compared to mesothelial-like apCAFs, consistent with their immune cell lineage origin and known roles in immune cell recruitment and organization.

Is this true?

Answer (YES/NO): YES